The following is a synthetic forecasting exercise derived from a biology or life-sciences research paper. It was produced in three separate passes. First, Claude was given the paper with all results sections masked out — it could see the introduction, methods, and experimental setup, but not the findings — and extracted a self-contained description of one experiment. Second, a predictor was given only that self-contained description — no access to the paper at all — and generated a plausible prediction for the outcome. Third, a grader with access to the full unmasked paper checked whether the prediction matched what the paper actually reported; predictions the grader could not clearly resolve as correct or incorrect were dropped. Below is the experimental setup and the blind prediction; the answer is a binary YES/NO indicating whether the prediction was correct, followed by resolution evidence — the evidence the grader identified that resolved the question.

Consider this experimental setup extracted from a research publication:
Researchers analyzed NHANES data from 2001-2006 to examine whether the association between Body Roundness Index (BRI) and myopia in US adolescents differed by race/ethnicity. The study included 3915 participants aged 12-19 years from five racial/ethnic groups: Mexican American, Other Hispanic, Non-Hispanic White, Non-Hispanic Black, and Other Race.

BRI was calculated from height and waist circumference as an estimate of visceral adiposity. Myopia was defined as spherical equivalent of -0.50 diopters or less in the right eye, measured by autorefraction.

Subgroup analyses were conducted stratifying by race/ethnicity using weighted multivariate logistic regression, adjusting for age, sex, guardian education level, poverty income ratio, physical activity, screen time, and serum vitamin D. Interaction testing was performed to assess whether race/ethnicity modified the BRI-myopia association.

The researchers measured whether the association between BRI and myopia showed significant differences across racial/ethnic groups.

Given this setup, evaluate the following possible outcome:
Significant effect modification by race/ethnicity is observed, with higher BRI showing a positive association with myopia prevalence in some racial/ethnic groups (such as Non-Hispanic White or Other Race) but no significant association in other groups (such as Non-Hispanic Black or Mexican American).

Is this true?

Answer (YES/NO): NO